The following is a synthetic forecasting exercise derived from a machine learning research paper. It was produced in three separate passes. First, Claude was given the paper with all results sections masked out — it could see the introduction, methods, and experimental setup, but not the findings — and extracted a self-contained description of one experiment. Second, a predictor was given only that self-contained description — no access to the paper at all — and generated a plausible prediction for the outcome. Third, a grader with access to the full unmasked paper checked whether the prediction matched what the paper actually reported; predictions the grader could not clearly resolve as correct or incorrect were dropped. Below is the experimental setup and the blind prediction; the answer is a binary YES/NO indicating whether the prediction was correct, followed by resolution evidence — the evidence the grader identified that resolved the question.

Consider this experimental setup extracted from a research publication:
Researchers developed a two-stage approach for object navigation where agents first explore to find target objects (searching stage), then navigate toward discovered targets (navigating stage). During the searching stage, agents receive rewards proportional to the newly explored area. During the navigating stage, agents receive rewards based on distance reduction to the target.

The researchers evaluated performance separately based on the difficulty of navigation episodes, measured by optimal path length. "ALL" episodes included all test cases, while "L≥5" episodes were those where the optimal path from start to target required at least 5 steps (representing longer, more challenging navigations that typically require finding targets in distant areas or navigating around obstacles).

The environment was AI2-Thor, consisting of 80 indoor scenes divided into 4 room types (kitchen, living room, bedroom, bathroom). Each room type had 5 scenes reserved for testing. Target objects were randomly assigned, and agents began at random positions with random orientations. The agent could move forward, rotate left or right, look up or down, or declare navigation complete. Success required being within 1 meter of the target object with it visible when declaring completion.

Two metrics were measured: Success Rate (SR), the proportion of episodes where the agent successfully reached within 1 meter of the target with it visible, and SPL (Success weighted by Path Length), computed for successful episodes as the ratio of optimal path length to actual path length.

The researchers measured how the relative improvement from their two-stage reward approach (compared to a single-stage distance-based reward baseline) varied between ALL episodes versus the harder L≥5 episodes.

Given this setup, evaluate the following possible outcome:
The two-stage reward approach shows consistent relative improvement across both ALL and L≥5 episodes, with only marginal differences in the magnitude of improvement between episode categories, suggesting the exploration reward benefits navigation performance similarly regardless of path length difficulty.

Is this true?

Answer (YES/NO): NO